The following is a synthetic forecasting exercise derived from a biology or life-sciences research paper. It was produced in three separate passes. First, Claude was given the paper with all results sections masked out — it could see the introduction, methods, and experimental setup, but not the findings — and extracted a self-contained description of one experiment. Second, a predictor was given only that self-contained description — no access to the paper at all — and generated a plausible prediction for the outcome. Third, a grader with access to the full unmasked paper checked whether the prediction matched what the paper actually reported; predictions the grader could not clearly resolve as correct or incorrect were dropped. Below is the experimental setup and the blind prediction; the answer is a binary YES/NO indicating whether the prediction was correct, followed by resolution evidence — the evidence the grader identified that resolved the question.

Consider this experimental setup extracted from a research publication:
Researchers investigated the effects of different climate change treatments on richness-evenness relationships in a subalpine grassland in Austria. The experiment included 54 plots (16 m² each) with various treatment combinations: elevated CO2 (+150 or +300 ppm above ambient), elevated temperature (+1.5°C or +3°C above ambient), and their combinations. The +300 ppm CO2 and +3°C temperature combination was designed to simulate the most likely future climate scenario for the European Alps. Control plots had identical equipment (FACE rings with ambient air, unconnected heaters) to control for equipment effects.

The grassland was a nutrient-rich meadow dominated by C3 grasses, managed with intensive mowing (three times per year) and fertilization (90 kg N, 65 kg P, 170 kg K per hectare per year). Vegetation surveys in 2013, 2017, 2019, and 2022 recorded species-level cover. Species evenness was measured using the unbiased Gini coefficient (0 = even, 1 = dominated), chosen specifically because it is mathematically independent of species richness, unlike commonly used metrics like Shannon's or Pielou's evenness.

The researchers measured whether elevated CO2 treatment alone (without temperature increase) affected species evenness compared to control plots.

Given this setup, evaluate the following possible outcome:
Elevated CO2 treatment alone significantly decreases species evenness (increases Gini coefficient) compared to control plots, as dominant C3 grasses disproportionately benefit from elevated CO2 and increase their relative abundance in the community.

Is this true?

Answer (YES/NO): NO